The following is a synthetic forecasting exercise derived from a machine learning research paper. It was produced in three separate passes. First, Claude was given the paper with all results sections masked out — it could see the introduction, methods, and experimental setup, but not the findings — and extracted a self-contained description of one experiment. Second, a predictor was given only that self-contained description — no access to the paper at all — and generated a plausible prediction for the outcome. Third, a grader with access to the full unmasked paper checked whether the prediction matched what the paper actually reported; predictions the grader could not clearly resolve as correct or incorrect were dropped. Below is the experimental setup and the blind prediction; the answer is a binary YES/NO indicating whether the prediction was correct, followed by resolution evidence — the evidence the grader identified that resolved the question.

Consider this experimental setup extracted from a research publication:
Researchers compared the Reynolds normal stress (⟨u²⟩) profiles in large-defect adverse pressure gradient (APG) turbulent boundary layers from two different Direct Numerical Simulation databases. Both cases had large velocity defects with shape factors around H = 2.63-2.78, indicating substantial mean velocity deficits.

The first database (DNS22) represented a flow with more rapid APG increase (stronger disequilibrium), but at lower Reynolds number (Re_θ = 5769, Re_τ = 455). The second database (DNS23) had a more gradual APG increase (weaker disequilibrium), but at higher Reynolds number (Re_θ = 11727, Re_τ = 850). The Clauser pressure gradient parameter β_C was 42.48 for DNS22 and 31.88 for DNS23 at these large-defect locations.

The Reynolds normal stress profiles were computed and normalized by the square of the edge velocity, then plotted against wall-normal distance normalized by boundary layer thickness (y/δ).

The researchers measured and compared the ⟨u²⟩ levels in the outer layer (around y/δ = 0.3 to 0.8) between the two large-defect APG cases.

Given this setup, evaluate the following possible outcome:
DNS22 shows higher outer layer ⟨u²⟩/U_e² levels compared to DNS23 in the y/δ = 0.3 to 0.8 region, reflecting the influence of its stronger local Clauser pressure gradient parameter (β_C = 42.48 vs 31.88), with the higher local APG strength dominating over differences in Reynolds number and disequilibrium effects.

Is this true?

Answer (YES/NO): NO